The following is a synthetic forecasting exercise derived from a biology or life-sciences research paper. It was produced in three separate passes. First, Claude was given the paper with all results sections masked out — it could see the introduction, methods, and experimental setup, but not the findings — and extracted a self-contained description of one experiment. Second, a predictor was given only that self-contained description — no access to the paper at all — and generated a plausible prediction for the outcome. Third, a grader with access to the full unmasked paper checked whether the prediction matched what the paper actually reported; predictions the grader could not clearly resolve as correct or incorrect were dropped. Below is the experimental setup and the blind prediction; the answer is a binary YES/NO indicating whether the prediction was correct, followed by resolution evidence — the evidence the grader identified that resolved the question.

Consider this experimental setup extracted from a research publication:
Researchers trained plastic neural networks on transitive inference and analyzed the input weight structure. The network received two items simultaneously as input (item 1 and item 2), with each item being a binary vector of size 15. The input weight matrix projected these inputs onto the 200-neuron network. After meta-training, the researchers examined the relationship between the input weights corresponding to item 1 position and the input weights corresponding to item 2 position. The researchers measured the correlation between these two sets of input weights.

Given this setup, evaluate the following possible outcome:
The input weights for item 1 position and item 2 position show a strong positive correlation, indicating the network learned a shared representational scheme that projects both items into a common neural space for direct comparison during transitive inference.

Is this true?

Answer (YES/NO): NO